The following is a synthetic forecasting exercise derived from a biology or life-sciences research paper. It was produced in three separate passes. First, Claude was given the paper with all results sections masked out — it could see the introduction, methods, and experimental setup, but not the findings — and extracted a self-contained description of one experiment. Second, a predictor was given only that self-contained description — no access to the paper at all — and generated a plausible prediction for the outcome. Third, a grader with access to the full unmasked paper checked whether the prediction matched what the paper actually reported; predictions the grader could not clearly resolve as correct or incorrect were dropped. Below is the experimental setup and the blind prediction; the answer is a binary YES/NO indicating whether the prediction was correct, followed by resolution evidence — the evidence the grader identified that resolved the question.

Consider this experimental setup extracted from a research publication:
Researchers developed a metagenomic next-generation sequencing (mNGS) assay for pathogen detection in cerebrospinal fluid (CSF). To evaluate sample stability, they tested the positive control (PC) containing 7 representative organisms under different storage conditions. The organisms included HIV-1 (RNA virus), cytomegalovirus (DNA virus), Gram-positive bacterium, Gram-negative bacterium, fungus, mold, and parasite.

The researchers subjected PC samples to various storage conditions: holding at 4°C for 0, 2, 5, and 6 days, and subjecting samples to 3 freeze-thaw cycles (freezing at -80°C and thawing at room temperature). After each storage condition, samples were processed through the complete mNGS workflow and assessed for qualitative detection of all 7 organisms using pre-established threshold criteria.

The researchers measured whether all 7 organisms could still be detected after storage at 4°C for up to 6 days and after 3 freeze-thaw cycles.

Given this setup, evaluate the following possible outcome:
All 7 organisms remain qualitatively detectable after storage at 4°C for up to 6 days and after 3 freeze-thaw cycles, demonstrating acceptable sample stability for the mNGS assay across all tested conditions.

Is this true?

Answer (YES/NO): YES